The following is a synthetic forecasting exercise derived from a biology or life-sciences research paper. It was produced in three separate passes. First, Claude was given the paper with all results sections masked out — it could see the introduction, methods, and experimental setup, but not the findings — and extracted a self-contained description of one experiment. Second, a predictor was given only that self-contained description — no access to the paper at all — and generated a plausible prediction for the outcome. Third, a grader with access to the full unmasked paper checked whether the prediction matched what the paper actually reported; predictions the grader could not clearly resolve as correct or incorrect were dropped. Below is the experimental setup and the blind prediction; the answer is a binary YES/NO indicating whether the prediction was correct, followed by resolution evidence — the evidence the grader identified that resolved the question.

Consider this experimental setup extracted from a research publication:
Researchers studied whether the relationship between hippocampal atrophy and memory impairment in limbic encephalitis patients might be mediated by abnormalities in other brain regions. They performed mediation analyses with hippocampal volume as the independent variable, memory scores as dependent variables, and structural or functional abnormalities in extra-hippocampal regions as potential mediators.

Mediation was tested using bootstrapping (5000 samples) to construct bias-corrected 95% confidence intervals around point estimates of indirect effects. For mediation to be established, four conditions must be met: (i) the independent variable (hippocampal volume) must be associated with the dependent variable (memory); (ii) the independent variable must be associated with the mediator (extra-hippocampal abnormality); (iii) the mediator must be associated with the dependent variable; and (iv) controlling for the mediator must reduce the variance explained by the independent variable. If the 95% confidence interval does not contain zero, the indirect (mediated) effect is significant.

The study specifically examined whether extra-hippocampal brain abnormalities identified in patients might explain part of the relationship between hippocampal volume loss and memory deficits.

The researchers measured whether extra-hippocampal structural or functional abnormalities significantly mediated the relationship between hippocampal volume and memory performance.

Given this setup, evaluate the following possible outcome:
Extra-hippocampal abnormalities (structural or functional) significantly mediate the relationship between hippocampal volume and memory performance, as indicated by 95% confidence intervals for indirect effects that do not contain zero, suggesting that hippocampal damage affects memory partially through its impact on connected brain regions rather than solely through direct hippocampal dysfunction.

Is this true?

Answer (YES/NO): YES